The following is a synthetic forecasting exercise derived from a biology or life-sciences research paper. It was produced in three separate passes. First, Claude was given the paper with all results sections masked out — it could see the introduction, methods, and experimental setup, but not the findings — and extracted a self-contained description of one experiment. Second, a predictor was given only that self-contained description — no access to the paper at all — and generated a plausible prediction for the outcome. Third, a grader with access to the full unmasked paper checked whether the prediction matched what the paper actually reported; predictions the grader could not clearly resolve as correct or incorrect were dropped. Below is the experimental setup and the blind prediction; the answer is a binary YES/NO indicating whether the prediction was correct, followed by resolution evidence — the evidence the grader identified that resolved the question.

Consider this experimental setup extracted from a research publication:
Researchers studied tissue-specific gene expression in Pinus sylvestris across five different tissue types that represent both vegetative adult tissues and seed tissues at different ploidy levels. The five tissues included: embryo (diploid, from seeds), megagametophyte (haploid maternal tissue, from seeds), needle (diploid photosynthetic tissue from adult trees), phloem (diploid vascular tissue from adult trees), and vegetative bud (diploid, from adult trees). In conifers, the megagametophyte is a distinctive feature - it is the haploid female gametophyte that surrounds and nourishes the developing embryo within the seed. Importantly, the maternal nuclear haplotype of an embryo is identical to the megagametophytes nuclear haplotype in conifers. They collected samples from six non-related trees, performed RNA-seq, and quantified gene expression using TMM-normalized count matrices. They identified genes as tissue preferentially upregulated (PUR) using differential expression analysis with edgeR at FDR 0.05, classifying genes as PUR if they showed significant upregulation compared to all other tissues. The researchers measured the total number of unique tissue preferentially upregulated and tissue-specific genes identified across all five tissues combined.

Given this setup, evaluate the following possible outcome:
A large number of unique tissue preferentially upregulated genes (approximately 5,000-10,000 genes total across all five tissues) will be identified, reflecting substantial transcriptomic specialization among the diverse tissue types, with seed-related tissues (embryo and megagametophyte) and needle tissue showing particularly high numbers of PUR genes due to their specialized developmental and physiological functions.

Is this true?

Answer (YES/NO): NO